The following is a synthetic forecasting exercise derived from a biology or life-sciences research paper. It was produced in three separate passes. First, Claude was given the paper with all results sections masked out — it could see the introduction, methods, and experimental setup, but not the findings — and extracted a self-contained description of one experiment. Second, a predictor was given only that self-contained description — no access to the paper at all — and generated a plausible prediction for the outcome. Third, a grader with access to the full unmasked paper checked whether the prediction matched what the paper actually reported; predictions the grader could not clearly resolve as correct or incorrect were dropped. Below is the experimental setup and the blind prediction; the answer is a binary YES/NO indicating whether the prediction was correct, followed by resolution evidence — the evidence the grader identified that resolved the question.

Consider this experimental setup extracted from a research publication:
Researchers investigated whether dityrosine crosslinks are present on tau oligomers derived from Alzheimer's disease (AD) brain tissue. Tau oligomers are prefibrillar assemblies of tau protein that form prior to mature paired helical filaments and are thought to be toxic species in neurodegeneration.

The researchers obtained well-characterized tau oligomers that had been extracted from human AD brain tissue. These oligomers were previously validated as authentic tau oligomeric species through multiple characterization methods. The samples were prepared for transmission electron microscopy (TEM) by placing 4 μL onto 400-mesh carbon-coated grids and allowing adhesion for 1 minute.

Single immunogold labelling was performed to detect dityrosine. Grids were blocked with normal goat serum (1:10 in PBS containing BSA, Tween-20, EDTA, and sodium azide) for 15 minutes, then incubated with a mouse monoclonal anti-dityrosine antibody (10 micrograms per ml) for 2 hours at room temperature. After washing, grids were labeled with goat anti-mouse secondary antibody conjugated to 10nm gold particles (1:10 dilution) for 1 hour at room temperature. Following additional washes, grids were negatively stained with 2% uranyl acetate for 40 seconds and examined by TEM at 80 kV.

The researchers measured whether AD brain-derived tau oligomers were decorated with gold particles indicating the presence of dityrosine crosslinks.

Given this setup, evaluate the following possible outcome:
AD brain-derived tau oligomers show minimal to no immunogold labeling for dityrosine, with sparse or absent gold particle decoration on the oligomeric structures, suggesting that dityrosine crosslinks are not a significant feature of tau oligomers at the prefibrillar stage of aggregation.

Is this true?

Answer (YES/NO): NO